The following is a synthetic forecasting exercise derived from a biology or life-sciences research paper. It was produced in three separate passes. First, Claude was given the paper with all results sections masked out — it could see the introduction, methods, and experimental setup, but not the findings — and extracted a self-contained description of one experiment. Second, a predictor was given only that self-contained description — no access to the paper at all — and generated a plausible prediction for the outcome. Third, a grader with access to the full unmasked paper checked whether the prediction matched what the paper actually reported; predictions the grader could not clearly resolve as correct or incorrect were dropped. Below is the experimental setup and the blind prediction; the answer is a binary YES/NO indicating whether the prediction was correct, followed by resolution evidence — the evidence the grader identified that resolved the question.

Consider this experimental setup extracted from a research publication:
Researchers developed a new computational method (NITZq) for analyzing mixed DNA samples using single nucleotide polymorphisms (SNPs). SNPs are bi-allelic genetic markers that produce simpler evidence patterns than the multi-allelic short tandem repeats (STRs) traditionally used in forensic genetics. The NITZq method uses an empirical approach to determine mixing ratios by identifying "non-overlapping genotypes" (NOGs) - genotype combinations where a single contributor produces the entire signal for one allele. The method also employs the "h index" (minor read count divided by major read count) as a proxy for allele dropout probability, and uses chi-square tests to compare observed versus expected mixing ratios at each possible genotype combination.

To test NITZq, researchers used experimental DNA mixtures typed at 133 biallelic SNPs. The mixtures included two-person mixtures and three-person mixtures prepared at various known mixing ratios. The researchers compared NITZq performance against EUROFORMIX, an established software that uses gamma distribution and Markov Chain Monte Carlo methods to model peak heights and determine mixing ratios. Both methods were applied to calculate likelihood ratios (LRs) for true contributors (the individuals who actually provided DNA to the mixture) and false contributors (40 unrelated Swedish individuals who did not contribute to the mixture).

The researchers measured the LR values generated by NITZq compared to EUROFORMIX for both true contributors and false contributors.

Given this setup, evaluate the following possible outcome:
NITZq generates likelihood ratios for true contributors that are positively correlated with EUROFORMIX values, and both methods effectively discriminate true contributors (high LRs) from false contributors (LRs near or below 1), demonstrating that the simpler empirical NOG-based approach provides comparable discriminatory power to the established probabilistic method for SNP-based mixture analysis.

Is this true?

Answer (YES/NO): NO